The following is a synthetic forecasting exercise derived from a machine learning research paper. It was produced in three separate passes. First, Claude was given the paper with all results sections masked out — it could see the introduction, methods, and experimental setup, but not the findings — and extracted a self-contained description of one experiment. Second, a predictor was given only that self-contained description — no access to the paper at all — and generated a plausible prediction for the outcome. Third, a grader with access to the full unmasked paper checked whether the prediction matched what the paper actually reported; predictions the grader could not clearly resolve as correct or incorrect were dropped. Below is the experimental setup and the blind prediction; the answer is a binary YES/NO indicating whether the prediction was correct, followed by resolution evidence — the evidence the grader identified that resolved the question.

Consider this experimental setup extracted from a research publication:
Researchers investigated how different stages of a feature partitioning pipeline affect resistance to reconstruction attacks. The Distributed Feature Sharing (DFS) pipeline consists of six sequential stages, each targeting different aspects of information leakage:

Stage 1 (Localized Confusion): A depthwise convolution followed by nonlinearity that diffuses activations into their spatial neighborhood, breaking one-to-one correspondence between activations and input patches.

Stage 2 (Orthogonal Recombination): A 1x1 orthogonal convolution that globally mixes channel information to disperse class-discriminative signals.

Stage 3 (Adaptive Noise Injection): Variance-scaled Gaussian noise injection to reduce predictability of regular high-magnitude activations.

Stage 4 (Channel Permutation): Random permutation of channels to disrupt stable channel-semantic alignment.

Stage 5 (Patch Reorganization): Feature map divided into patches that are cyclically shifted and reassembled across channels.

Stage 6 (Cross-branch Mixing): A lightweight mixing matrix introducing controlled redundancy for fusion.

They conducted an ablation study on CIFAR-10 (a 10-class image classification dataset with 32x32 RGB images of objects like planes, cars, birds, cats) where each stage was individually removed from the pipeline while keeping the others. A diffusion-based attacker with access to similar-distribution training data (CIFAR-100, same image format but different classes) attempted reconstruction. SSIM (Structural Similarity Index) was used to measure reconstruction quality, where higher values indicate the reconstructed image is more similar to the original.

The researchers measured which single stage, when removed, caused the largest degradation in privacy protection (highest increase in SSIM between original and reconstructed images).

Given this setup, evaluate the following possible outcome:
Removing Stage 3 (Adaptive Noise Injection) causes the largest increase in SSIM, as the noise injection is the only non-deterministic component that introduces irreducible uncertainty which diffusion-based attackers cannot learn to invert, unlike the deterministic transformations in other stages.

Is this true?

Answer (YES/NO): NO